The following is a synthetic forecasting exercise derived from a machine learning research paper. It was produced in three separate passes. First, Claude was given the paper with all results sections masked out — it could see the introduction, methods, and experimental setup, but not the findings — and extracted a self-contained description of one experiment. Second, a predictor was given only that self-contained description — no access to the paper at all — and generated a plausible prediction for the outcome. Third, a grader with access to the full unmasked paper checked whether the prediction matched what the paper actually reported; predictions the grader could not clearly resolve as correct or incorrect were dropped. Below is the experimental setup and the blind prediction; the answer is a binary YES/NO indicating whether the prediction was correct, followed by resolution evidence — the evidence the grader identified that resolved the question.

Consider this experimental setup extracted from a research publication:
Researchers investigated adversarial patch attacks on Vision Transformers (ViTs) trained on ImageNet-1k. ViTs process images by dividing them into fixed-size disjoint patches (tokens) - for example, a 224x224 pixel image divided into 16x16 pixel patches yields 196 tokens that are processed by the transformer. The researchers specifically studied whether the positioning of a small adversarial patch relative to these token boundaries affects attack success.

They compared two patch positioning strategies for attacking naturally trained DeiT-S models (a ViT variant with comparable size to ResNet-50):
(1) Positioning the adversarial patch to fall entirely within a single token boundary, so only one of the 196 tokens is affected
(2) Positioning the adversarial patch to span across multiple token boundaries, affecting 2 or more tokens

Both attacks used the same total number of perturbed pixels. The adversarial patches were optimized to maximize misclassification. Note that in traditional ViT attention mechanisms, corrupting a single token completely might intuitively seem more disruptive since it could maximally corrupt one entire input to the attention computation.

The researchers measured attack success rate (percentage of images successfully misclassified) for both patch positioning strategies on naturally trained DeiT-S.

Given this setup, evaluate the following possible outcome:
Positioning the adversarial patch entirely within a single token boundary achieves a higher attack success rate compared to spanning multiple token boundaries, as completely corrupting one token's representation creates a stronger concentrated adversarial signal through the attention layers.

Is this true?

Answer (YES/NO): NO